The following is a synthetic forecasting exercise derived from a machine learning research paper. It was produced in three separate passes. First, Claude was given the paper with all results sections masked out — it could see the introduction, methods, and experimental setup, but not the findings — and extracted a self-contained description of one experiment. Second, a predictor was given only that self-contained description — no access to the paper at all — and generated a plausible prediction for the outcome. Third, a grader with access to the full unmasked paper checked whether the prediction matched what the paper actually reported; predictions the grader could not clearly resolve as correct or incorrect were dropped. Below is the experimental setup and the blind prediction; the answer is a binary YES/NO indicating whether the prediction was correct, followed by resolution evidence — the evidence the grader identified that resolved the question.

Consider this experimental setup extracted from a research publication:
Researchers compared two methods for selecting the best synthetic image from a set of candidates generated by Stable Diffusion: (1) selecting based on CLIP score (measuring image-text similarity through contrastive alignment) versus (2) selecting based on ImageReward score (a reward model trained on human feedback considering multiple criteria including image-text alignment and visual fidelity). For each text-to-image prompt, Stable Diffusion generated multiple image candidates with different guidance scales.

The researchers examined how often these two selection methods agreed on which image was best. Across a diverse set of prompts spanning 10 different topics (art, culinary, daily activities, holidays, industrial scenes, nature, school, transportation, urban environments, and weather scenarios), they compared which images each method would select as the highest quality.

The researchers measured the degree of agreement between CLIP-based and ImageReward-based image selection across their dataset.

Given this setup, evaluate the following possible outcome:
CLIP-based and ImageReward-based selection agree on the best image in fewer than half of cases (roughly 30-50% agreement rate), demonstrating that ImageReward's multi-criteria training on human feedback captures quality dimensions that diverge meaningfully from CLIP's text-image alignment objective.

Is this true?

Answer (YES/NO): YES